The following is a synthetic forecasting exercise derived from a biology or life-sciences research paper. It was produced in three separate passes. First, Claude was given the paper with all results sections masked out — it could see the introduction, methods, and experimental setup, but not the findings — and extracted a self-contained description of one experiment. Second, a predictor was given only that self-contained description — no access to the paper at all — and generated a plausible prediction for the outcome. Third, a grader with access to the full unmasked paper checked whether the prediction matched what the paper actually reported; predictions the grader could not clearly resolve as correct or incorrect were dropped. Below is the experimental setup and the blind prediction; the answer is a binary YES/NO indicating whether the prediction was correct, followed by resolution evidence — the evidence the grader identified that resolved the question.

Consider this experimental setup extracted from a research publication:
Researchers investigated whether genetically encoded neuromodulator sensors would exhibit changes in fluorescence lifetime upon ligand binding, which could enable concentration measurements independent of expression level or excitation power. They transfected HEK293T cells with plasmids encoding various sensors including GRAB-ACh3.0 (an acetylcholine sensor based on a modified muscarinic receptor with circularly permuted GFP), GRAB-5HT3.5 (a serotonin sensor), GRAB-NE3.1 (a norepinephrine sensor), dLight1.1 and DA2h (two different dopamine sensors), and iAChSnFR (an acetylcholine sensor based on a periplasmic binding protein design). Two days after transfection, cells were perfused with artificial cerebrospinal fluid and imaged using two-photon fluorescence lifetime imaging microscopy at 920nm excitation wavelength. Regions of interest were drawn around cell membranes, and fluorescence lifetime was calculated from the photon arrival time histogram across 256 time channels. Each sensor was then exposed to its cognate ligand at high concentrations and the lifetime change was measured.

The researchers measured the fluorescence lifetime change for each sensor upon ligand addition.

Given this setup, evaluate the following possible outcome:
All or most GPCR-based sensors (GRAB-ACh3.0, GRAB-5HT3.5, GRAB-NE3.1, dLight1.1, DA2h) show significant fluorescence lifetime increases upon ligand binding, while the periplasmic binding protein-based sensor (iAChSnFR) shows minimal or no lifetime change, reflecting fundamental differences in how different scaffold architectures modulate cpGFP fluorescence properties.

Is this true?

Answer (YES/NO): NO